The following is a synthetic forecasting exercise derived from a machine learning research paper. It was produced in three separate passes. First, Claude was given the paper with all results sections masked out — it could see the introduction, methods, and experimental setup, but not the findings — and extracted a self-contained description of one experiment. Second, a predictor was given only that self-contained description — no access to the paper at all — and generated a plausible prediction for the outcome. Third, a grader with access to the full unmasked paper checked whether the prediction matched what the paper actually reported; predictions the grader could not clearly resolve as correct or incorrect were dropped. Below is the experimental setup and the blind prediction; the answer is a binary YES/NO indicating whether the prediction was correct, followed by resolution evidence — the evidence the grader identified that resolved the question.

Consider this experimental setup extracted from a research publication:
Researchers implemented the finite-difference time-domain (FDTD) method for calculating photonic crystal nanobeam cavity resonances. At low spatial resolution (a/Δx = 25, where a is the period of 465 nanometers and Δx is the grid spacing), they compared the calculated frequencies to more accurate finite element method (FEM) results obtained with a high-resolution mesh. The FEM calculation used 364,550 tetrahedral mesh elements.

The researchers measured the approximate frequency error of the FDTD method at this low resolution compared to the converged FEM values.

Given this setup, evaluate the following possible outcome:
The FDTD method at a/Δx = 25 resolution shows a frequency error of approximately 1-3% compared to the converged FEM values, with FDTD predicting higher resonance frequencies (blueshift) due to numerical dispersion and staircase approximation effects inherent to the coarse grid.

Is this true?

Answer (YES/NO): NO